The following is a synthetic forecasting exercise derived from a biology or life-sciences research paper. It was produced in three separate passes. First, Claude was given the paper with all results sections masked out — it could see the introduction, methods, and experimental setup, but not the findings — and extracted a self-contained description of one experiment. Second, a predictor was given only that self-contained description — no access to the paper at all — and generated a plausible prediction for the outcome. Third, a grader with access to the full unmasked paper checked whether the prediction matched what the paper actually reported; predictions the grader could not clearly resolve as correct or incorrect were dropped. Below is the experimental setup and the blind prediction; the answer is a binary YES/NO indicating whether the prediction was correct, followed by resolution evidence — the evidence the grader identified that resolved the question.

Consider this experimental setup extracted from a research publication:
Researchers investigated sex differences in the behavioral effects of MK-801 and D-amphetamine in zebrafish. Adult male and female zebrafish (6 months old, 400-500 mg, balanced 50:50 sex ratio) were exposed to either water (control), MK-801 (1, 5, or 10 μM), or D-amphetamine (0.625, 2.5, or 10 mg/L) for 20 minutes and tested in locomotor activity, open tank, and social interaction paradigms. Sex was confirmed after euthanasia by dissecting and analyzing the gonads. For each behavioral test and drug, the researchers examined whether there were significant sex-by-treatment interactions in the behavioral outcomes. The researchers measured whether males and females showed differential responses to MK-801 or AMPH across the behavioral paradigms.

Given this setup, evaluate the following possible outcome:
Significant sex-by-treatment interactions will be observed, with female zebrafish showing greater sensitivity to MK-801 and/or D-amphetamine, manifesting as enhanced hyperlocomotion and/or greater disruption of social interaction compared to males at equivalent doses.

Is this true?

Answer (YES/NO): NO